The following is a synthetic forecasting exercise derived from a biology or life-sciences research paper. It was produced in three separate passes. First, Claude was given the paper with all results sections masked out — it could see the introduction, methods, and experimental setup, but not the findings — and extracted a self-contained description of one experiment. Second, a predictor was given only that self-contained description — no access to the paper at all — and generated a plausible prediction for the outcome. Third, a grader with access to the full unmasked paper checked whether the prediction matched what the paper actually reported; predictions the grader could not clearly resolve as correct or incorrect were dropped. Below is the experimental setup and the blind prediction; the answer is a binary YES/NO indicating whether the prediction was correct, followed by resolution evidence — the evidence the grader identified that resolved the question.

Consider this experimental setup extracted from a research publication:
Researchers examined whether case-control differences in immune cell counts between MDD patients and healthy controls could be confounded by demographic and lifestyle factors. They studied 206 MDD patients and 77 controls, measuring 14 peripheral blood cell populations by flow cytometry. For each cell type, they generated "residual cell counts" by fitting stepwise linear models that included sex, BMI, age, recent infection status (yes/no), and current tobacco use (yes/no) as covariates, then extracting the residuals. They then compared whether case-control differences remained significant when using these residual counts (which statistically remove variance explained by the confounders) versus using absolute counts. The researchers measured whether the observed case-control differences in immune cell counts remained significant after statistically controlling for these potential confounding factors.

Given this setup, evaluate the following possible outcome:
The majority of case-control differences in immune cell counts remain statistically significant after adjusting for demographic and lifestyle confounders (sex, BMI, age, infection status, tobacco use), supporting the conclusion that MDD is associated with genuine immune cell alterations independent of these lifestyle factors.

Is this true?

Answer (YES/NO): YES